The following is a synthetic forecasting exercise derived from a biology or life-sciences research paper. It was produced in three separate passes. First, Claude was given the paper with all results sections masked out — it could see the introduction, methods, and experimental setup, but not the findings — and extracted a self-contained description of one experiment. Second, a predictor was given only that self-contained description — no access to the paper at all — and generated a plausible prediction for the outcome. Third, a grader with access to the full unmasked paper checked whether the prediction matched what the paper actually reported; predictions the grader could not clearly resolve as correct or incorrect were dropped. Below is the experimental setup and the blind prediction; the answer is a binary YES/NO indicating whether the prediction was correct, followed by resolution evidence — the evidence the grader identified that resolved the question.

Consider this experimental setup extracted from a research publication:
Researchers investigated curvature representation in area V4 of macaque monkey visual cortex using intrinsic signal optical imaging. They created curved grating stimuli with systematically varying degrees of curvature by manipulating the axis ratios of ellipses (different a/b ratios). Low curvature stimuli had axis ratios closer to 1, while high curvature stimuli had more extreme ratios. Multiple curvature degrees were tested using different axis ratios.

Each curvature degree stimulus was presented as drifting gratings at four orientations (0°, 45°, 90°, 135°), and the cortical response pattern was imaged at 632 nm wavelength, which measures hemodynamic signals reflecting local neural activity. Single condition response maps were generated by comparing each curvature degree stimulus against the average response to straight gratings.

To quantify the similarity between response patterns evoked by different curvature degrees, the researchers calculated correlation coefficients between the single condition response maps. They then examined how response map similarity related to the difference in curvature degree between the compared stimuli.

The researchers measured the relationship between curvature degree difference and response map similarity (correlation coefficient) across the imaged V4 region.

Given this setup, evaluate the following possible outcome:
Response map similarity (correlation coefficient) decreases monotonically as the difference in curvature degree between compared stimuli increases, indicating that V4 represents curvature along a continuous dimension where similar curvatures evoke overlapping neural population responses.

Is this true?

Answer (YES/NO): YES